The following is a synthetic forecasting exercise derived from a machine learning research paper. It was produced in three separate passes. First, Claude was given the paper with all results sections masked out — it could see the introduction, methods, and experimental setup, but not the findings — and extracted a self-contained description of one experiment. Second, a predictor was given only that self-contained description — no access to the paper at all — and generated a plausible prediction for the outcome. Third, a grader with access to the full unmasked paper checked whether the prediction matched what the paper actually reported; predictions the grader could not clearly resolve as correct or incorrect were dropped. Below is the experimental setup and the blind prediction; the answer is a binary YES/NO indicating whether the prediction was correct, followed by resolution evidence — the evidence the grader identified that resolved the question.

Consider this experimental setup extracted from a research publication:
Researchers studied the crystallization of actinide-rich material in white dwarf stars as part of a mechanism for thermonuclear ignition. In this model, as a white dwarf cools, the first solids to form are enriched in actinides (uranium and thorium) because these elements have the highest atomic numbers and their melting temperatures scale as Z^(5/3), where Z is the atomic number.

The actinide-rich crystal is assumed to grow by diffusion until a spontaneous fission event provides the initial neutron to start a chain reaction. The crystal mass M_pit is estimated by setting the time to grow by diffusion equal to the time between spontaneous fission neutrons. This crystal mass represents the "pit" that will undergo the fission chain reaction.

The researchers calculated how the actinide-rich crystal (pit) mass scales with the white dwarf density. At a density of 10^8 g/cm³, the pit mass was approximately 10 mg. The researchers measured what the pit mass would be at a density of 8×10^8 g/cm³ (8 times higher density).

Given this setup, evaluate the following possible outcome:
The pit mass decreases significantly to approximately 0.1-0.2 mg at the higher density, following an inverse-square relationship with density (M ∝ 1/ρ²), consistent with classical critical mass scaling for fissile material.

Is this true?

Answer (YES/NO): NO